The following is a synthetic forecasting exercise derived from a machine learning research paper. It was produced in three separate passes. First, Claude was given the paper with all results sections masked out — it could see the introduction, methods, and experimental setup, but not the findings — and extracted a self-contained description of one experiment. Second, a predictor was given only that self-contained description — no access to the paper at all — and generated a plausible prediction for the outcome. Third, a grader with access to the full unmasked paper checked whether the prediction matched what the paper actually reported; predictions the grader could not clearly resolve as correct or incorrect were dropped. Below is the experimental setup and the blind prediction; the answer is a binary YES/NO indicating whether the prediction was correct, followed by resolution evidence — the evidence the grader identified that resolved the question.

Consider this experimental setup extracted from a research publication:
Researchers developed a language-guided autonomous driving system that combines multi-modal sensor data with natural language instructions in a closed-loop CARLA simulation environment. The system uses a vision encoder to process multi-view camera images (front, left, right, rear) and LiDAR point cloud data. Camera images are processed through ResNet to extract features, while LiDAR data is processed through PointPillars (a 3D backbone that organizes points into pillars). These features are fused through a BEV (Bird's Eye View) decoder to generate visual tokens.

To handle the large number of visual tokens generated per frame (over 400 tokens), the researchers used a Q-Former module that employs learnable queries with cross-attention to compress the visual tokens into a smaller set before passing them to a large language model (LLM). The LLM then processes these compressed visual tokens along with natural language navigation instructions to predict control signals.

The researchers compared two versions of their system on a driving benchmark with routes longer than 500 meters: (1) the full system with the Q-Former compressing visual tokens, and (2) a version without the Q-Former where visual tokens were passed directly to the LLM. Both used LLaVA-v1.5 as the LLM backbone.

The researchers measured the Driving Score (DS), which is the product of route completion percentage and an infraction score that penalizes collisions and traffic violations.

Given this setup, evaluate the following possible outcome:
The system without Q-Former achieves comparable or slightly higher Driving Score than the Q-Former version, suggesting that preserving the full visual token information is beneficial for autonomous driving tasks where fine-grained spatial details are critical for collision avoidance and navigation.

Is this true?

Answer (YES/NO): NO